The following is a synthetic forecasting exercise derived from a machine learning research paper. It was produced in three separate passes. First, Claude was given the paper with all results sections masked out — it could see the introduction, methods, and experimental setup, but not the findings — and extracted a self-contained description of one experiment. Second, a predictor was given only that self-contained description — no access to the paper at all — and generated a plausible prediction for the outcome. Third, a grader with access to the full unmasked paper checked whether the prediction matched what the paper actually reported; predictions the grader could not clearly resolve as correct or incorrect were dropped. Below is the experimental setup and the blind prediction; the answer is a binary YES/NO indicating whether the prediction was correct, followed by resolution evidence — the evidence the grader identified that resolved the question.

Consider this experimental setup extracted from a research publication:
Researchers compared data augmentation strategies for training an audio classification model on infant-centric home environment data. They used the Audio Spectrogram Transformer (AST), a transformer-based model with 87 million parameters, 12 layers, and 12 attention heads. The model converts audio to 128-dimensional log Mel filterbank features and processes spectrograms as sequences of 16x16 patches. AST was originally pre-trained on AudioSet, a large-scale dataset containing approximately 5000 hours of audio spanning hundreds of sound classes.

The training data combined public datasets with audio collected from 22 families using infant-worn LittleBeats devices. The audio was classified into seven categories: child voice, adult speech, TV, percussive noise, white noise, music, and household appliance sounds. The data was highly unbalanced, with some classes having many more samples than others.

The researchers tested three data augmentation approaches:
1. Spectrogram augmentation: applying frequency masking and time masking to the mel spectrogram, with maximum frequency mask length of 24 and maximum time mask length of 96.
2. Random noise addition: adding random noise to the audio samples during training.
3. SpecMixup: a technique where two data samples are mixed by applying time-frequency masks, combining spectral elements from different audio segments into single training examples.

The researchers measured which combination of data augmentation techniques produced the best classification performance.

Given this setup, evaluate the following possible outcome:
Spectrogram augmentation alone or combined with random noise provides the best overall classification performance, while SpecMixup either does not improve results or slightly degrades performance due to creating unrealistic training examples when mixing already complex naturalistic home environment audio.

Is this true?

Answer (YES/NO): NO